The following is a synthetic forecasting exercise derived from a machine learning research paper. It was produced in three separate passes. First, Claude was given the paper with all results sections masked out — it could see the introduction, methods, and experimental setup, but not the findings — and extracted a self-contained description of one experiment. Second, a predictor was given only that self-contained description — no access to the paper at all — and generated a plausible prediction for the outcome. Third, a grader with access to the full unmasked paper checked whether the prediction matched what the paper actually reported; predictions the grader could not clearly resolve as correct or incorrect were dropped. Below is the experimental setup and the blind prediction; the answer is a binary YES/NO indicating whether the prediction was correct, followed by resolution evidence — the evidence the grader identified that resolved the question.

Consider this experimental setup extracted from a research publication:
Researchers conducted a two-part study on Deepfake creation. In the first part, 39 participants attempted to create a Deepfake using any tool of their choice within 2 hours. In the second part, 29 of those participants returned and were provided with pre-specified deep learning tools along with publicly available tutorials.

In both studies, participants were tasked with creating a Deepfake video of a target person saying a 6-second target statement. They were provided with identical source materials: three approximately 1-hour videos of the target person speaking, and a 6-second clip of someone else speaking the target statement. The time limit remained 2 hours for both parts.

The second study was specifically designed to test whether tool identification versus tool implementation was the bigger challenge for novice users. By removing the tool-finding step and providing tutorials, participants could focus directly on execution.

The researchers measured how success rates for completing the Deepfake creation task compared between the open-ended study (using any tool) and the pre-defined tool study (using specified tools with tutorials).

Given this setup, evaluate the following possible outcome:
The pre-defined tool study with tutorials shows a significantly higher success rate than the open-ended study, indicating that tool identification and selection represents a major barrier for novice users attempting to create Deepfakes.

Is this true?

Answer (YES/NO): YES